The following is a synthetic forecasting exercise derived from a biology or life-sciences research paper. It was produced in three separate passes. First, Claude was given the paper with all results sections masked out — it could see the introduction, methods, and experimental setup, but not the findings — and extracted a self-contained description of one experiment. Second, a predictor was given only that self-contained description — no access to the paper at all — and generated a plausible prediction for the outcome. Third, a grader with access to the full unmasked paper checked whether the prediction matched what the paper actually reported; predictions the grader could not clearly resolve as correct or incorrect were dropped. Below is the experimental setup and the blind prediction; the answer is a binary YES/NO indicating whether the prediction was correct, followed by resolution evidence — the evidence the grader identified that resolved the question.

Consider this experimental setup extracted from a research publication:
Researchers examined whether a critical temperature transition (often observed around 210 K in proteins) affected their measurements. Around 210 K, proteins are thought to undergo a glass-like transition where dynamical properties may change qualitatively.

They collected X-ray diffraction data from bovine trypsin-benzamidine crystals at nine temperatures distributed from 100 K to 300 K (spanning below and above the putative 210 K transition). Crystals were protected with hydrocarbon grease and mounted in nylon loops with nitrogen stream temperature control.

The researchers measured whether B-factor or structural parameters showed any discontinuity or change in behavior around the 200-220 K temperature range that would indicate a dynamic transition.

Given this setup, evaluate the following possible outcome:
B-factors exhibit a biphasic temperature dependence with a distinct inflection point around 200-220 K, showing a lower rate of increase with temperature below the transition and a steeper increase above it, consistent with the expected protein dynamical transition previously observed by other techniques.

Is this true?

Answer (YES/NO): NO